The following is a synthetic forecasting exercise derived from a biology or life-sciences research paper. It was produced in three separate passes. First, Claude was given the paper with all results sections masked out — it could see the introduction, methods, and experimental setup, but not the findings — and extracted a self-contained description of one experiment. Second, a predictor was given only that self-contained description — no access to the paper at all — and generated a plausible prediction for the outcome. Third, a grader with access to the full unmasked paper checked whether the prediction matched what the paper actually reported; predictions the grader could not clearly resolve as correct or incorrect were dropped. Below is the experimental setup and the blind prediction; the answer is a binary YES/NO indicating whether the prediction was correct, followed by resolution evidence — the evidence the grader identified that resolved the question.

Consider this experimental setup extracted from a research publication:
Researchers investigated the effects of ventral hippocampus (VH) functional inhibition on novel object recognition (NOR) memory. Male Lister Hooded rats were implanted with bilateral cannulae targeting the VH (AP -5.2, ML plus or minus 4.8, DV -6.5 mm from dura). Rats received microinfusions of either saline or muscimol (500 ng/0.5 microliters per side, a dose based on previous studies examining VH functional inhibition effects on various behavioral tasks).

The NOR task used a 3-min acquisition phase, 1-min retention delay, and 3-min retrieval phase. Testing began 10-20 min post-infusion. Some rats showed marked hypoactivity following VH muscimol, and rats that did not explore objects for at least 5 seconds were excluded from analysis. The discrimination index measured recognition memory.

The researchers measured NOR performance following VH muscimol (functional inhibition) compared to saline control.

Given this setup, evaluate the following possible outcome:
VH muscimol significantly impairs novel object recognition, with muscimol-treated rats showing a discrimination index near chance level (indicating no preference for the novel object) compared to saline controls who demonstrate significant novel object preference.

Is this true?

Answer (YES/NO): NO